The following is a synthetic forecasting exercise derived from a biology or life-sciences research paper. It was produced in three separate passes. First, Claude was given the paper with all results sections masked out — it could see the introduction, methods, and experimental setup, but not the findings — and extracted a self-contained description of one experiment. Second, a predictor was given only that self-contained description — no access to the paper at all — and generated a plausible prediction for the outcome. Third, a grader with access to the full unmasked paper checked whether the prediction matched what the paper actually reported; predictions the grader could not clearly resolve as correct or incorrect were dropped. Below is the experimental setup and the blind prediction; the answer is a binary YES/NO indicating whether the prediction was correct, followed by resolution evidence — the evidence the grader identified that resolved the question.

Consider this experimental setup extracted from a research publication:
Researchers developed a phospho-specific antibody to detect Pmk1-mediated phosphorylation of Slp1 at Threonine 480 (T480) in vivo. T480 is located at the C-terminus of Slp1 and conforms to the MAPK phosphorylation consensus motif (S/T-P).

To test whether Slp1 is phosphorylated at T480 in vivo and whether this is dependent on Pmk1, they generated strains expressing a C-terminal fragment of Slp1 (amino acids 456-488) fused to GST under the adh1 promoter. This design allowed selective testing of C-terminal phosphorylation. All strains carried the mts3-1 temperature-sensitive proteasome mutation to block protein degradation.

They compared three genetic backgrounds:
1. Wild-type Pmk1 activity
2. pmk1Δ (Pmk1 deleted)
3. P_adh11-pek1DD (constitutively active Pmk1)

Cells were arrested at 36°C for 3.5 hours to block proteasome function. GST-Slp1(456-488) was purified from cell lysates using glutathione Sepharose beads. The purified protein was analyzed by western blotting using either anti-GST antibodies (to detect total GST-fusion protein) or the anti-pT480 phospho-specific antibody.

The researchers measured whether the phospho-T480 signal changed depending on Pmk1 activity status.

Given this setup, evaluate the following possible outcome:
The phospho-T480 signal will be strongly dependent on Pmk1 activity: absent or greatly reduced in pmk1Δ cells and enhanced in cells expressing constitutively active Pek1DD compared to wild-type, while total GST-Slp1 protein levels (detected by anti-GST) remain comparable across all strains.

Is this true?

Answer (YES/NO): YES